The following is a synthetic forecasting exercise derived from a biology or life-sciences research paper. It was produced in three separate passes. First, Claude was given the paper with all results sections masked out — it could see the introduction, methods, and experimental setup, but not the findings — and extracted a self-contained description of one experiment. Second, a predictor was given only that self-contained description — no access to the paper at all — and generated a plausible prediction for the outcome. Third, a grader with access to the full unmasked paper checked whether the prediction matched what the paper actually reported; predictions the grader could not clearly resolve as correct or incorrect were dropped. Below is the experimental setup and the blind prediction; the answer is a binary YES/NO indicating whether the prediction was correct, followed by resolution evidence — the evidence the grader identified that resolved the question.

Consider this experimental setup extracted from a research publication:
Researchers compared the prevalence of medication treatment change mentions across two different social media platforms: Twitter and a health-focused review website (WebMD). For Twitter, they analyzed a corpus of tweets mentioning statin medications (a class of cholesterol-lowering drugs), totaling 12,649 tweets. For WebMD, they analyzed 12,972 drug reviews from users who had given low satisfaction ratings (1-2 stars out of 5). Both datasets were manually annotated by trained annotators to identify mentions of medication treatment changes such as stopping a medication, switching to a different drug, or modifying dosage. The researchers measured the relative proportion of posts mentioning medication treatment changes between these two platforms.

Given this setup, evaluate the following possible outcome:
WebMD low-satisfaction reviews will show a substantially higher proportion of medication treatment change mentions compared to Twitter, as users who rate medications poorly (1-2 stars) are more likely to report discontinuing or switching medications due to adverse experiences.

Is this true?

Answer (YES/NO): YES